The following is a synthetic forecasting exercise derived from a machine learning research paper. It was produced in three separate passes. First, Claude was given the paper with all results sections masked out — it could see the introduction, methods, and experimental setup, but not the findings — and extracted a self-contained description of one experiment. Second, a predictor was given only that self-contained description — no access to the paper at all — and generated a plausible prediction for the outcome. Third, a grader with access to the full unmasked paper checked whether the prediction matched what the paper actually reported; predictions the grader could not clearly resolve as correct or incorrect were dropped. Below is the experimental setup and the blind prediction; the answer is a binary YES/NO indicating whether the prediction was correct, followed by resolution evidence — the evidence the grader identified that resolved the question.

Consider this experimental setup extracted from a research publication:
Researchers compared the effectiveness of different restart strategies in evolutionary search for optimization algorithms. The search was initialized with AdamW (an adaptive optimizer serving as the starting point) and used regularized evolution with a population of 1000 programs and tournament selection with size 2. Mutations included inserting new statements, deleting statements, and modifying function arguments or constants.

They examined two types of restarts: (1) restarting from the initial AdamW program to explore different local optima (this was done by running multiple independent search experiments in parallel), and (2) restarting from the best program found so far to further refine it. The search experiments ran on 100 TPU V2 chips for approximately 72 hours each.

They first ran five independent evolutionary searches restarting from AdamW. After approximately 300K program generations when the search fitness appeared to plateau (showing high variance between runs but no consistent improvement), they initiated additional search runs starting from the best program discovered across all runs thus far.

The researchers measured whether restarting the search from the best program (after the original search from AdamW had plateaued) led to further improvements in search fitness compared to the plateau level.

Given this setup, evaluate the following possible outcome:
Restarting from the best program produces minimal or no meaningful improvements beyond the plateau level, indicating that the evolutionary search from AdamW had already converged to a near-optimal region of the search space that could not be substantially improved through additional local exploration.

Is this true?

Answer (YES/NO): NO